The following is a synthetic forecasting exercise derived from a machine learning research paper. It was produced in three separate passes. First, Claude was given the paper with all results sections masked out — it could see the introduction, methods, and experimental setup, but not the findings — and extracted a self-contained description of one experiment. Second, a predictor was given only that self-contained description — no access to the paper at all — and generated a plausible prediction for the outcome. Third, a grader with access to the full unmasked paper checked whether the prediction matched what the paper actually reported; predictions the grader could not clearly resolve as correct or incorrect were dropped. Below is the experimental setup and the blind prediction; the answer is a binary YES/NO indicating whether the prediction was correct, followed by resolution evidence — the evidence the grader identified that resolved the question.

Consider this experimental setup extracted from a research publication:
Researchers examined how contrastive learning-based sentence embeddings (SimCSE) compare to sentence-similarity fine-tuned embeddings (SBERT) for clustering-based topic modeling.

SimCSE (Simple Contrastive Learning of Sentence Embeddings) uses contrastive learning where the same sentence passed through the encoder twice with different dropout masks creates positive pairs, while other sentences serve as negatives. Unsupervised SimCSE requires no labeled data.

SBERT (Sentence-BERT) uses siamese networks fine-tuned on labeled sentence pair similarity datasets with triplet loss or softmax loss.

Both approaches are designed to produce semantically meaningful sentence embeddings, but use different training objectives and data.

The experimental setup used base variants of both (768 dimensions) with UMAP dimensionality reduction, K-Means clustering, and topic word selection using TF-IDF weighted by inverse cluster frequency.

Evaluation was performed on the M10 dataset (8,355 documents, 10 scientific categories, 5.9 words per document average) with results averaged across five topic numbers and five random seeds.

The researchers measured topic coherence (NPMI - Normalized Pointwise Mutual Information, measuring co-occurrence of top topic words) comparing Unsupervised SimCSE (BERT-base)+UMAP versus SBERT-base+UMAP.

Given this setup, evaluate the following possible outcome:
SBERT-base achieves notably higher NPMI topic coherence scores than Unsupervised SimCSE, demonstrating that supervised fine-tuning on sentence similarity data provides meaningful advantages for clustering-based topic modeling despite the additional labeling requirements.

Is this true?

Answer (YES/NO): NO